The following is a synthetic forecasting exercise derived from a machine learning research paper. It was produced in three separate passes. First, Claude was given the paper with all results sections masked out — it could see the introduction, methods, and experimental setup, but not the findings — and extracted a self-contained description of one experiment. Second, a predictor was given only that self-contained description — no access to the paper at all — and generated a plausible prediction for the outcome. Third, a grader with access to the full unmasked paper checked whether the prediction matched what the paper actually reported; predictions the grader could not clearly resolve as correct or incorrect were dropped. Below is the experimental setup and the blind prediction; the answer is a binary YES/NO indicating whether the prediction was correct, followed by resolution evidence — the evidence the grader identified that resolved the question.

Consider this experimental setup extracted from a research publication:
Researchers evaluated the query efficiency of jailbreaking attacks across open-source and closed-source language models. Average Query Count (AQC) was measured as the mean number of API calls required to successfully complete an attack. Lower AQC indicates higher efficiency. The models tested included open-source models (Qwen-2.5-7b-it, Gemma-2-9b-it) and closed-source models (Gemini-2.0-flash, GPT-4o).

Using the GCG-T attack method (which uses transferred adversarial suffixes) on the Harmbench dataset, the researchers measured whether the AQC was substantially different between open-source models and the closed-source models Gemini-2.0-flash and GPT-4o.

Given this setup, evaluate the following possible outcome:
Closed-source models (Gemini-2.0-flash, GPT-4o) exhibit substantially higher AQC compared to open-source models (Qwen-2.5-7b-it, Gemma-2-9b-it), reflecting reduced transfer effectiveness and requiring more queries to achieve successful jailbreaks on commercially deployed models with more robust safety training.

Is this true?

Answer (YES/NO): NO